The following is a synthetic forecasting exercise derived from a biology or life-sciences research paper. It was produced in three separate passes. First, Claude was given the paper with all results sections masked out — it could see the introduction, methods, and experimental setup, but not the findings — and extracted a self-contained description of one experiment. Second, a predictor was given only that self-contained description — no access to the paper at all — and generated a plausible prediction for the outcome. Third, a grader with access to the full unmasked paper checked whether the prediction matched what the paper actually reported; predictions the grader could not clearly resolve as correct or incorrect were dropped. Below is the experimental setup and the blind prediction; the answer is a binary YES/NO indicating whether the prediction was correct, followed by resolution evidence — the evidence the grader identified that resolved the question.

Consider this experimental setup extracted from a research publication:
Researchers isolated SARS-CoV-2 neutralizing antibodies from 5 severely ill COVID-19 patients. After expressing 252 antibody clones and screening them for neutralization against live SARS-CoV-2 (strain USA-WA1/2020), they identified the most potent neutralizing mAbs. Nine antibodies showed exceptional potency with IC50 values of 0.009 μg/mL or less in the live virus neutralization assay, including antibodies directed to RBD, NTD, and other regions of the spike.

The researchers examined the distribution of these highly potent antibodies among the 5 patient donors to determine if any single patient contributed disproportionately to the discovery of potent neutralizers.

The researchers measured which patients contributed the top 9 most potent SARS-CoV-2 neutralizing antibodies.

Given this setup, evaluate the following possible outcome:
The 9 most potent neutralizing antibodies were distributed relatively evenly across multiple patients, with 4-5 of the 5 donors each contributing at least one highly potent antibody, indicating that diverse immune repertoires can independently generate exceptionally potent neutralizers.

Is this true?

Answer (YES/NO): NO